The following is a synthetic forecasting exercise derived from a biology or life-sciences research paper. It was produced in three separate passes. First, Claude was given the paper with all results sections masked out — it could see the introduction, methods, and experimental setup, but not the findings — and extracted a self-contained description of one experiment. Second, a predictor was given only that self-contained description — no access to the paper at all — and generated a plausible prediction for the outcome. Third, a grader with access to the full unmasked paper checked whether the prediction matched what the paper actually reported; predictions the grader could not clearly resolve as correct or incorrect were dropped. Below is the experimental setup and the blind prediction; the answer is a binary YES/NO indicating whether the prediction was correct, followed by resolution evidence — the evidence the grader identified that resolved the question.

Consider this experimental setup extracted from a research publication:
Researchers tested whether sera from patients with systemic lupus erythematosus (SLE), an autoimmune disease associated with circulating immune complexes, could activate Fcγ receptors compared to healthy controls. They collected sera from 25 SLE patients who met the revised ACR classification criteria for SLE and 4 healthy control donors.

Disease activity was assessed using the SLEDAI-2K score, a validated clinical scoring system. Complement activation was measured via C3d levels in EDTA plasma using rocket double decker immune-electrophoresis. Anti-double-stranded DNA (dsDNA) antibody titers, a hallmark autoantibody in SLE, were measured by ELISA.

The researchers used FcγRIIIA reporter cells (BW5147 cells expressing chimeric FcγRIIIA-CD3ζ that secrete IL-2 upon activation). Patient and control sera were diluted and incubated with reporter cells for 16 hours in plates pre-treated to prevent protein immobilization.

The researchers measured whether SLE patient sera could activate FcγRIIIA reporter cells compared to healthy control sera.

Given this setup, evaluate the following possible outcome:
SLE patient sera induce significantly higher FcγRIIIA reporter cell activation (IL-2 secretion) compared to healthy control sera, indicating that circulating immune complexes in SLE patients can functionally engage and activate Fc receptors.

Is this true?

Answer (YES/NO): YES